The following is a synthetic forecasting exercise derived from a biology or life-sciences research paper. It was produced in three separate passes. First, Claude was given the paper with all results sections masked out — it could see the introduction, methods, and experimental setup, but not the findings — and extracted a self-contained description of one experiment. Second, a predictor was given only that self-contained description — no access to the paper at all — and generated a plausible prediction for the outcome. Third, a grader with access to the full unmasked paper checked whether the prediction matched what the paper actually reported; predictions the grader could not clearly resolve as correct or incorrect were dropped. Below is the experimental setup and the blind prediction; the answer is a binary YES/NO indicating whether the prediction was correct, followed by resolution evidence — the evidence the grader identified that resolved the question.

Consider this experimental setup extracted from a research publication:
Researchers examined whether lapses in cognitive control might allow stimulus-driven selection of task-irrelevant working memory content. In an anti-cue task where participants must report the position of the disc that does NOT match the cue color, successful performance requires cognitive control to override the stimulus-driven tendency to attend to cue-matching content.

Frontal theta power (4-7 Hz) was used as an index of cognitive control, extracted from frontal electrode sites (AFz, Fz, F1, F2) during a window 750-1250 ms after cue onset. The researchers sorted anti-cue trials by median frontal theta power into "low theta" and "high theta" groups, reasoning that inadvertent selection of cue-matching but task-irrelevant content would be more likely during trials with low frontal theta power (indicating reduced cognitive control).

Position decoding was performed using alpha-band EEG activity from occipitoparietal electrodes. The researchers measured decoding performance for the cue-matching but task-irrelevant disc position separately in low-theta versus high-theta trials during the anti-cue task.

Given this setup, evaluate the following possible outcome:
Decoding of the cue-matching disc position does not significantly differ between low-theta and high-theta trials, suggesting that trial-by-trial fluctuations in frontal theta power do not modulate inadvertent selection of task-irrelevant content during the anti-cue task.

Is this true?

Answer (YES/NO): YES